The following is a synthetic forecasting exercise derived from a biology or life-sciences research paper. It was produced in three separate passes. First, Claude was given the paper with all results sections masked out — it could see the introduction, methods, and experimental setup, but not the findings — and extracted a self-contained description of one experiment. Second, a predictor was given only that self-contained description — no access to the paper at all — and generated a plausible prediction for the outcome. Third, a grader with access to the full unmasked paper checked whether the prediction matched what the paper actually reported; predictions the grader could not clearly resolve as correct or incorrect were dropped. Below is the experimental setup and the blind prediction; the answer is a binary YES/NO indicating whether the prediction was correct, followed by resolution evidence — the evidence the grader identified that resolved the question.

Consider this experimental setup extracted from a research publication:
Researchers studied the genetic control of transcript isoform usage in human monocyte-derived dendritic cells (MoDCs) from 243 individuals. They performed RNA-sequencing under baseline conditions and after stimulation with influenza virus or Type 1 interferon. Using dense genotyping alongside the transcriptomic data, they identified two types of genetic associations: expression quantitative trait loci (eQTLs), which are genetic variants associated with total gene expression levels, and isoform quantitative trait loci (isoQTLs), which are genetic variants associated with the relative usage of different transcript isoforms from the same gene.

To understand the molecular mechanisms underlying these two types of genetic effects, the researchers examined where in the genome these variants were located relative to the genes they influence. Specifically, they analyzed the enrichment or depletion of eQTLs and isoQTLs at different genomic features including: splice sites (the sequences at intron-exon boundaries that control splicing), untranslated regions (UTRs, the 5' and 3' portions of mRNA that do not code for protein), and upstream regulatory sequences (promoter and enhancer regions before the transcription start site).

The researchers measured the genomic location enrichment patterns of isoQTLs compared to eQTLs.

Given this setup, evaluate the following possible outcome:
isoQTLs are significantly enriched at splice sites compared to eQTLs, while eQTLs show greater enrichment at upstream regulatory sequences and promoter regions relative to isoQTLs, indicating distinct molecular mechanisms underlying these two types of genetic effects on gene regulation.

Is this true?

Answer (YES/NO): YES